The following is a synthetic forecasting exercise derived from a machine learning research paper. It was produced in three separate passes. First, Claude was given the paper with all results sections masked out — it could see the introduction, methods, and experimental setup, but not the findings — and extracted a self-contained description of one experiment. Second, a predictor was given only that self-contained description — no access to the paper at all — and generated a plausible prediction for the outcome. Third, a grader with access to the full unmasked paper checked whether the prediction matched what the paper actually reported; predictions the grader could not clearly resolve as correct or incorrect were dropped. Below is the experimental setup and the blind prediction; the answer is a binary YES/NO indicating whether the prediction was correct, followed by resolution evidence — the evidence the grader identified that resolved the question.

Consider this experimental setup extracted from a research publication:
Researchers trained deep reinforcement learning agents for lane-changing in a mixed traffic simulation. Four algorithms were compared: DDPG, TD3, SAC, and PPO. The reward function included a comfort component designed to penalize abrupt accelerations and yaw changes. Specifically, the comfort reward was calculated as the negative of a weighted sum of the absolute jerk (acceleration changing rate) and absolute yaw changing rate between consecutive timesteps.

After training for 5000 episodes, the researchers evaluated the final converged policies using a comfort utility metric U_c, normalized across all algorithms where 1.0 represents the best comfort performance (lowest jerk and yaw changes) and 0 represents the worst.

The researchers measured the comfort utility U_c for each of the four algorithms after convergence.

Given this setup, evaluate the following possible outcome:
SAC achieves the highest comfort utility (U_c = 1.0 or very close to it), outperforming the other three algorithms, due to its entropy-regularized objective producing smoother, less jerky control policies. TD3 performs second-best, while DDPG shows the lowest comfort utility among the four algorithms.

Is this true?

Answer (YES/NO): NO